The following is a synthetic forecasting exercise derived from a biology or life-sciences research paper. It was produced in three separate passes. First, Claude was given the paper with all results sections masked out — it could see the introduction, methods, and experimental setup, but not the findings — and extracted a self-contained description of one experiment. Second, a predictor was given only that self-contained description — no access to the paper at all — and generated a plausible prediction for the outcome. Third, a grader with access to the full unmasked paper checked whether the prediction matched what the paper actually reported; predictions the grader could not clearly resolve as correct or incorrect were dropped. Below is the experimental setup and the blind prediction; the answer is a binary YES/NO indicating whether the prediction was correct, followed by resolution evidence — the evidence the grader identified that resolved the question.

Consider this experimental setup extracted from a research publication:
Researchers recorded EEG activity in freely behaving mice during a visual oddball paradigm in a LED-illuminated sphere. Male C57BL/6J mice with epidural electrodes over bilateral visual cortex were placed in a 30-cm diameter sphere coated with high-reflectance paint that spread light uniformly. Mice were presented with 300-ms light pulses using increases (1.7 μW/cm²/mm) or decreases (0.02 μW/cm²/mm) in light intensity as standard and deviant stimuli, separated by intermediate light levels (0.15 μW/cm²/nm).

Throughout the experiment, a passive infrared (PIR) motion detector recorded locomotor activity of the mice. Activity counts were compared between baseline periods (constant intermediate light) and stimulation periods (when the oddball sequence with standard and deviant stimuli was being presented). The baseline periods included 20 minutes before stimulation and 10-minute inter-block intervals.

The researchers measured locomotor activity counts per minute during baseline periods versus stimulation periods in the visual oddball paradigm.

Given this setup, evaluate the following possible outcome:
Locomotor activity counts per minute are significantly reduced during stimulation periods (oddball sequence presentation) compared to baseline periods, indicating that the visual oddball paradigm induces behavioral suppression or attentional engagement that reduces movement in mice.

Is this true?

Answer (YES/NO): NO